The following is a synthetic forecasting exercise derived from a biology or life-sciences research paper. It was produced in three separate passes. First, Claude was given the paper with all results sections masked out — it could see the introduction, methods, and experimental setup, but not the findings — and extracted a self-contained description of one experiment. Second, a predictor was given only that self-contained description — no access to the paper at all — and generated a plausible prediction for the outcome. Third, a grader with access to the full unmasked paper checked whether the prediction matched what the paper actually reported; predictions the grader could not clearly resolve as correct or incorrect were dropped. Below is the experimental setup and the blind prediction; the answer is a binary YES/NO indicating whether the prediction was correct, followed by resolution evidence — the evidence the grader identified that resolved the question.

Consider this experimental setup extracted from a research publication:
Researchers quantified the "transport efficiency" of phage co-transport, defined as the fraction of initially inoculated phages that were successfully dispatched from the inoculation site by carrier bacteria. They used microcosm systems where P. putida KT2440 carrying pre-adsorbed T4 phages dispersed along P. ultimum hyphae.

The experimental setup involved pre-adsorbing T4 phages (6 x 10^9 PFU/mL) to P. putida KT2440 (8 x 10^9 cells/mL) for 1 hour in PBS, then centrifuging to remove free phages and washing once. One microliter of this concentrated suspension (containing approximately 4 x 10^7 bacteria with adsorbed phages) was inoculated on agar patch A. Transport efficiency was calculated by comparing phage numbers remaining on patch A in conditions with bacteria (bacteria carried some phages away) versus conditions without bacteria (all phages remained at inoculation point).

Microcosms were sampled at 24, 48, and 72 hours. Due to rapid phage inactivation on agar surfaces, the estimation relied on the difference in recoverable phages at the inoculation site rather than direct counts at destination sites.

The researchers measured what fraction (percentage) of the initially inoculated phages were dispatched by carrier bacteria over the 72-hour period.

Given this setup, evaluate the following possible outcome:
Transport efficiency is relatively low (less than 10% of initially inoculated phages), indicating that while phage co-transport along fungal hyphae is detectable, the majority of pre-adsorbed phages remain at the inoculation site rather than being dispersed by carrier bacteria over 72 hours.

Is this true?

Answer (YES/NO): NO